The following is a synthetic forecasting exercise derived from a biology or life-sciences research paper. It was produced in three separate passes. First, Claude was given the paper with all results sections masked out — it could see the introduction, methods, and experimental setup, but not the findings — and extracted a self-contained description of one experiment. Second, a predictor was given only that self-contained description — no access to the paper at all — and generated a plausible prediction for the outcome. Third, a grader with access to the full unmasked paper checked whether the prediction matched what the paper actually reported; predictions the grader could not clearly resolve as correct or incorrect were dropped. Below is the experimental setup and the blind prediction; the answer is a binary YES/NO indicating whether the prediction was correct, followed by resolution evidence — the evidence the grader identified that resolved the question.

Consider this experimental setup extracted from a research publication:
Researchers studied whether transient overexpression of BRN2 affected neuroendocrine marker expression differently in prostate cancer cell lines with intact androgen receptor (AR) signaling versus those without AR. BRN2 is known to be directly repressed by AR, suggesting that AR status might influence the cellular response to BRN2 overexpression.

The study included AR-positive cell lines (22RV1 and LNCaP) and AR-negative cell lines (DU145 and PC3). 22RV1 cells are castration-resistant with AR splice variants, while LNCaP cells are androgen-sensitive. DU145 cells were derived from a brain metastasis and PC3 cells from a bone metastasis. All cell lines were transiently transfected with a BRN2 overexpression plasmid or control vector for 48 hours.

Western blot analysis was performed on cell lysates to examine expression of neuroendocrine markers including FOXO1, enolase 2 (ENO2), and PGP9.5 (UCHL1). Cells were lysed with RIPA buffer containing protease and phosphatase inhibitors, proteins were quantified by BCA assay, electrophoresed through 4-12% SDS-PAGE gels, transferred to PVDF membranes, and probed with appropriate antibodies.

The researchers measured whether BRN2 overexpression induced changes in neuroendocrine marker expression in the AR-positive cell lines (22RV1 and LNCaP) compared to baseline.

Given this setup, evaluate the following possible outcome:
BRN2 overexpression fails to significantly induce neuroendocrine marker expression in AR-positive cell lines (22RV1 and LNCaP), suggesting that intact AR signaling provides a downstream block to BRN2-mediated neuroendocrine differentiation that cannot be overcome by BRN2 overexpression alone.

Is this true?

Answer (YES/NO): YES